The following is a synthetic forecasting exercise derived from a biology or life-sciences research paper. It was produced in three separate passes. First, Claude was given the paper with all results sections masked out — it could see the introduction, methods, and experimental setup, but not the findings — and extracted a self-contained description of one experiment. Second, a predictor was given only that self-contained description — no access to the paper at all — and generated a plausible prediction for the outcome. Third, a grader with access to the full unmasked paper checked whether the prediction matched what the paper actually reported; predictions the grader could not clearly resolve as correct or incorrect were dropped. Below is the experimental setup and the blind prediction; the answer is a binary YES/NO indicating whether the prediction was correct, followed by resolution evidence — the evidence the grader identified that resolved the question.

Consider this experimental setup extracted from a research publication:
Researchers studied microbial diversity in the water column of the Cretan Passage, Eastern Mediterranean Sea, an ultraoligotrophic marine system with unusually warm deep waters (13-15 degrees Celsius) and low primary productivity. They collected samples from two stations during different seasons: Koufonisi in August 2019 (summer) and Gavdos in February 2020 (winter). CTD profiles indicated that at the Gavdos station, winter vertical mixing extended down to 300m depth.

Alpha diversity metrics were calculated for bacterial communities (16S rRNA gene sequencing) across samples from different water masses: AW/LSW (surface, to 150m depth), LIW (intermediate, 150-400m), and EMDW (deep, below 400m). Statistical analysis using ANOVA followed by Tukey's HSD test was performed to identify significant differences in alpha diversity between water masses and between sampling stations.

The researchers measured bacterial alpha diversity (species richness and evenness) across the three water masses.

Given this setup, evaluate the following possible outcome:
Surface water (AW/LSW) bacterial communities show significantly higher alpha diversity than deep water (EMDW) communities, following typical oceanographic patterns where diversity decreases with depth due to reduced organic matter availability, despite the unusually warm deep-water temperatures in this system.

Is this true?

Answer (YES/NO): NO